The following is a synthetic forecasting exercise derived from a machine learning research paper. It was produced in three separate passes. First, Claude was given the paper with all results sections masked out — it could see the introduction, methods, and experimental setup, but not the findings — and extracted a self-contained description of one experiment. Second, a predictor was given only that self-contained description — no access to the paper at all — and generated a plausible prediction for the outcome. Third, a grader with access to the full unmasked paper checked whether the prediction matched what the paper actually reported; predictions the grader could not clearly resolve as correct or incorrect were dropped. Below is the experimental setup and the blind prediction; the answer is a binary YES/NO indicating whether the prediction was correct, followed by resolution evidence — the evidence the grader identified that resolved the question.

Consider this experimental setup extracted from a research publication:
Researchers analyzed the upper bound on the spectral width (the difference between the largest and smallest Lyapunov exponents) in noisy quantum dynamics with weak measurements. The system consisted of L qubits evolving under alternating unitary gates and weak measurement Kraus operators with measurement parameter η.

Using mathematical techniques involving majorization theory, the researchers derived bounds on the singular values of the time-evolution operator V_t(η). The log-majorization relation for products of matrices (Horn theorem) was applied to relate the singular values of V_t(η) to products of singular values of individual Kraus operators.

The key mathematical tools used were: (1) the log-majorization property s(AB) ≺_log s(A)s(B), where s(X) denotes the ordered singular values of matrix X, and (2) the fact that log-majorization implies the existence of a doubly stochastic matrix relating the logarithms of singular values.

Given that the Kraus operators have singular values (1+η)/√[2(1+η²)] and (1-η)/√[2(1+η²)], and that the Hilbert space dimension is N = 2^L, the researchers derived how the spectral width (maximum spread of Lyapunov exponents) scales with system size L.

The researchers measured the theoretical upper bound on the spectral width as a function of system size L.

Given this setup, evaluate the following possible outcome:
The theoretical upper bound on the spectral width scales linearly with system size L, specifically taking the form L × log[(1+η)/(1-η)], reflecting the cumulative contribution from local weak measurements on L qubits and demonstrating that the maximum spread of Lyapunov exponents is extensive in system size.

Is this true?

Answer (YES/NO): YES